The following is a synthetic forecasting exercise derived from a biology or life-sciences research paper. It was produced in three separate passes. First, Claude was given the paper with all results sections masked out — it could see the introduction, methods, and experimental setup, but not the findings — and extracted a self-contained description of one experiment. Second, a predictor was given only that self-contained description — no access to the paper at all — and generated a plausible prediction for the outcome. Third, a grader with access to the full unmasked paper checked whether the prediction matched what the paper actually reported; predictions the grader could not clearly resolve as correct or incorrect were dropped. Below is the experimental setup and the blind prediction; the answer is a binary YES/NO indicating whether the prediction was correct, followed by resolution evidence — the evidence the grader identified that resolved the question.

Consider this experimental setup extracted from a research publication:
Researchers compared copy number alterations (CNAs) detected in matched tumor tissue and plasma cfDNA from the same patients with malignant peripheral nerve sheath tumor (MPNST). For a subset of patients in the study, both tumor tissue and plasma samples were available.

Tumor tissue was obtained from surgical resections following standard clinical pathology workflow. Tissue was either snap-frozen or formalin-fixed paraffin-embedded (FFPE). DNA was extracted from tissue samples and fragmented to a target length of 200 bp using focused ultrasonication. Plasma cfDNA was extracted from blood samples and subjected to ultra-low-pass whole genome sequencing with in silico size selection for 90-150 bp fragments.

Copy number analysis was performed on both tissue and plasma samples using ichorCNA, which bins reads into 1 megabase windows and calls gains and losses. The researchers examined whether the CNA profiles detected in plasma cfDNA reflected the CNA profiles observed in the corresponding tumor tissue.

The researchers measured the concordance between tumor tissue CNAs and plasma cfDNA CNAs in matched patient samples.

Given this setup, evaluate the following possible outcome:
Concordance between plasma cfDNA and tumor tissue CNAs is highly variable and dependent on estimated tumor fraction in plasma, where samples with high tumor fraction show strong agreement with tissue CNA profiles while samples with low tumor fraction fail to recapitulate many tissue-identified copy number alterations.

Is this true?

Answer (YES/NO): NO